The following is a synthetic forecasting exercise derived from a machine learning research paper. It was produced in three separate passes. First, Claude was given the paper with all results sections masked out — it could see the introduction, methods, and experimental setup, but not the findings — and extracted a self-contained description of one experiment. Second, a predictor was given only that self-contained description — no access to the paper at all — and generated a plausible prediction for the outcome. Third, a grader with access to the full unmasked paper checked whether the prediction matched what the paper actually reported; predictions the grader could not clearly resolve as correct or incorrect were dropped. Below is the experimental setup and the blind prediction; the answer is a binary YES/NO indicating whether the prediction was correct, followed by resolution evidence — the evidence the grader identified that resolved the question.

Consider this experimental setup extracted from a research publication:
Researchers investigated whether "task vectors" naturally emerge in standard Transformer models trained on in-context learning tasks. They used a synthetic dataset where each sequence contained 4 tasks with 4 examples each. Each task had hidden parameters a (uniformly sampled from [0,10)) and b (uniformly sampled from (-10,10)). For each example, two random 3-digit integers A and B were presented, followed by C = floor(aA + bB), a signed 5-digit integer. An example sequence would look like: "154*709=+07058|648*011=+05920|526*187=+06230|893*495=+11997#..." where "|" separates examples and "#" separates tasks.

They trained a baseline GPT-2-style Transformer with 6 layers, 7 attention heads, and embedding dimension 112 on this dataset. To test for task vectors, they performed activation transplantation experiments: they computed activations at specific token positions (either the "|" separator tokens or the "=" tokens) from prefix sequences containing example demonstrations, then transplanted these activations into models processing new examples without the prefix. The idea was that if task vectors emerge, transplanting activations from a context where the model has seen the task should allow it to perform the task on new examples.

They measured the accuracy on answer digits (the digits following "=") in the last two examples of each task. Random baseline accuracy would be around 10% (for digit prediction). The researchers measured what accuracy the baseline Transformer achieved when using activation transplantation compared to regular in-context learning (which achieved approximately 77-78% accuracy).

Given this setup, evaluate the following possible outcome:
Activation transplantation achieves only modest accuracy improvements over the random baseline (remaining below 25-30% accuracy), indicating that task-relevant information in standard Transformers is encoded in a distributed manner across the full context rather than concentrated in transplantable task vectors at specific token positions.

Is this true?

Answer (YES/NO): NO